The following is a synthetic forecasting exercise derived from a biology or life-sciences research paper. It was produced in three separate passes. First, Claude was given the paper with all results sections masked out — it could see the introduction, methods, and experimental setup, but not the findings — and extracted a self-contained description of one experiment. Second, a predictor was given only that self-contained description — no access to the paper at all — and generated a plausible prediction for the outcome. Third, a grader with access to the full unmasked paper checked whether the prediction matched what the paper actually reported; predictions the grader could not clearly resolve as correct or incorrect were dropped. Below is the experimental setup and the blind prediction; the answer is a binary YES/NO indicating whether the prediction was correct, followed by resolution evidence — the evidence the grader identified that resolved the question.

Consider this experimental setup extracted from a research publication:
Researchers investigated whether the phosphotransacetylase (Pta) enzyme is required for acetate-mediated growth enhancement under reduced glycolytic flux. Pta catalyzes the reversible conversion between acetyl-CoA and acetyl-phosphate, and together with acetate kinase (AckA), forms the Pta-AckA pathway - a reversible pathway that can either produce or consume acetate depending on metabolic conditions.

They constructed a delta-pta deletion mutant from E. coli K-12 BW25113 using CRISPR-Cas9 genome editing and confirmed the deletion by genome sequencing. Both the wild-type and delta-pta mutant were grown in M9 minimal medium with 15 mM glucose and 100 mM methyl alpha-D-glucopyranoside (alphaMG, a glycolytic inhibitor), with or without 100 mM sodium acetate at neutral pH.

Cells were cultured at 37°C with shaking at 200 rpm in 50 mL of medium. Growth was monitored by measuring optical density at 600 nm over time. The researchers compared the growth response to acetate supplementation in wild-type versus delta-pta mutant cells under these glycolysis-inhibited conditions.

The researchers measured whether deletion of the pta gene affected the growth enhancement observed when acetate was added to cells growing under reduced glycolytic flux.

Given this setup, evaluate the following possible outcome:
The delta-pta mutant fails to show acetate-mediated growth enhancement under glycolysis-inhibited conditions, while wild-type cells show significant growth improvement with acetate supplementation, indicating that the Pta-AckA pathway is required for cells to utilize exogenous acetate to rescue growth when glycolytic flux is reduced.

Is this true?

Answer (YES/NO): YES